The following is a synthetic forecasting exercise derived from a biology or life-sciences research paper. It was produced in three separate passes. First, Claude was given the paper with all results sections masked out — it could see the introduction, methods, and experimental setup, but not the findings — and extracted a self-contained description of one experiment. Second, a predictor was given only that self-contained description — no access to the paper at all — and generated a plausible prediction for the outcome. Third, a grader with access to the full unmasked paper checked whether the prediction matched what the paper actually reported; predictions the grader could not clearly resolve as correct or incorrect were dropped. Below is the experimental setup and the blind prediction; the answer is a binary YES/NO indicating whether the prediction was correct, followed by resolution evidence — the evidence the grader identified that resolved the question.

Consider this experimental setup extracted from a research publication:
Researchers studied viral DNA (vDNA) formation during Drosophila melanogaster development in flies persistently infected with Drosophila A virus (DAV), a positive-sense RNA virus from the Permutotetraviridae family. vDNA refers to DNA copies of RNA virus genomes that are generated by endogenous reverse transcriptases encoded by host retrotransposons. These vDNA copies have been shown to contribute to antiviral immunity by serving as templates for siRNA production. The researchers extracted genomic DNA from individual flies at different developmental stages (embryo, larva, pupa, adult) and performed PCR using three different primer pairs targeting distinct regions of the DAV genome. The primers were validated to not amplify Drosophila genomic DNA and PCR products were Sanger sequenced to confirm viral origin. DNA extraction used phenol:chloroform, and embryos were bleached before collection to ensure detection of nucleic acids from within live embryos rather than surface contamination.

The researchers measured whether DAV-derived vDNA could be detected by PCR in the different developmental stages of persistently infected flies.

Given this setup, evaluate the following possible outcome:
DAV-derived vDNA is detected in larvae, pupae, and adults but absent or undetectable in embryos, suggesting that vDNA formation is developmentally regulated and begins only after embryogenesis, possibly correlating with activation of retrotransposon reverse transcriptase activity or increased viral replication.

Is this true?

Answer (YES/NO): NO